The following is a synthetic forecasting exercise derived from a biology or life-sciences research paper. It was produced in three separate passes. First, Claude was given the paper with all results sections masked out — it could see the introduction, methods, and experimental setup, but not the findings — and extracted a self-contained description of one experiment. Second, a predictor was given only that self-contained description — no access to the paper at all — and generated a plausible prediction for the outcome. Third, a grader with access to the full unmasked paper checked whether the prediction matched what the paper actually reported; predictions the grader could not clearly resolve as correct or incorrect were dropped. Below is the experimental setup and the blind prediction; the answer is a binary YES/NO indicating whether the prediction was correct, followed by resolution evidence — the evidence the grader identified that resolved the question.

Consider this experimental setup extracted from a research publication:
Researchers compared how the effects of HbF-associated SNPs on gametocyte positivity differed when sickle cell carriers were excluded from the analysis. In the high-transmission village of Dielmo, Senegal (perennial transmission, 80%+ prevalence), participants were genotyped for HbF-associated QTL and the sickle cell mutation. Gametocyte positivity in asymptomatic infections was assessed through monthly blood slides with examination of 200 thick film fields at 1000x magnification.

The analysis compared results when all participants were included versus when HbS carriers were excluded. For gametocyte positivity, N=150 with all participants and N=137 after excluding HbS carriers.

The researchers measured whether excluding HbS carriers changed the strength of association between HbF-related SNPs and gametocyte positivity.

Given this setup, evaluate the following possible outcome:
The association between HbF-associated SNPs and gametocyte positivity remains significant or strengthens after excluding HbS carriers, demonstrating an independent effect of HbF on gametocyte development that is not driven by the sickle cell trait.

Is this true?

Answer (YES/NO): YES